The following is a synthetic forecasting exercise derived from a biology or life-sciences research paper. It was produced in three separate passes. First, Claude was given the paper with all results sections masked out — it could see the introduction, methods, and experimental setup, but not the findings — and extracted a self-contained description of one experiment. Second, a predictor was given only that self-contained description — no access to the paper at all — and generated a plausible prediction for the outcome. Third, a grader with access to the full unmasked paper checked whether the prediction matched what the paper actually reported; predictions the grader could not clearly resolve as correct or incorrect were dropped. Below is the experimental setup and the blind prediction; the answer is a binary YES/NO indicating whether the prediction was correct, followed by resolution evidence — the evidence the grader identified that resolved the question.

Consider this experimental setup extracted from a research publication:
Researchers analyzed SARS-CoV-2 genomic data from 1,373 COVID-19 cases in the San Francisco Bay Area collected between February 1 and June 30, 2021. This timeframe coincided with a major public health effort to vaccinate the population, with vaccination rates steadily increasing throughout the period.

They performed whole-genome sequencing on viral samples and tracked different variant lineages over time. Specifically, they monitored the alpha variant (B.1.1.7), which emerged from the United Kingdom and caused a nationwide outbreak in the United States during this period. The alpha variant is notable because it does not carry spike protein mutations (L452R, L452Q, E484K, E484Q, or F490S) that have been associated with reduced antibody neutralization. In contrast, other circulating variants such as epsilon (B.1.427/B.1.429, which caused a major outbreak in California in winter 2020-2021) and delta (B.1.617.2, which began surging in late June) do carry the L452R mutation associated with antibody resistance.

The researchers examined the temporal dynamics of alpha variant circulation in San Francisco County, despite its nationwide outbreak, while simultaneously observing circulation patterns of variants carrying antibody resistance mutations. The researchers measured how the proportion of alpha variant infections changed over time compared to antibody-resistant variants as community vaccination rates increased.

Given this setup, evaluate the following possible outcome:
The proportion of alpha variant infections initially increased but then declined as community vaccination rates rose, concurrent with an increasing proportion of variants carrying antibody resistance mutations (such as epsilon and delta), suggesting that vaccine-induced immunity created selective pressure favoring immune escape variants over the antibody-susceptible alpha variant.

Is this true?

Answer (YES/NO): YES